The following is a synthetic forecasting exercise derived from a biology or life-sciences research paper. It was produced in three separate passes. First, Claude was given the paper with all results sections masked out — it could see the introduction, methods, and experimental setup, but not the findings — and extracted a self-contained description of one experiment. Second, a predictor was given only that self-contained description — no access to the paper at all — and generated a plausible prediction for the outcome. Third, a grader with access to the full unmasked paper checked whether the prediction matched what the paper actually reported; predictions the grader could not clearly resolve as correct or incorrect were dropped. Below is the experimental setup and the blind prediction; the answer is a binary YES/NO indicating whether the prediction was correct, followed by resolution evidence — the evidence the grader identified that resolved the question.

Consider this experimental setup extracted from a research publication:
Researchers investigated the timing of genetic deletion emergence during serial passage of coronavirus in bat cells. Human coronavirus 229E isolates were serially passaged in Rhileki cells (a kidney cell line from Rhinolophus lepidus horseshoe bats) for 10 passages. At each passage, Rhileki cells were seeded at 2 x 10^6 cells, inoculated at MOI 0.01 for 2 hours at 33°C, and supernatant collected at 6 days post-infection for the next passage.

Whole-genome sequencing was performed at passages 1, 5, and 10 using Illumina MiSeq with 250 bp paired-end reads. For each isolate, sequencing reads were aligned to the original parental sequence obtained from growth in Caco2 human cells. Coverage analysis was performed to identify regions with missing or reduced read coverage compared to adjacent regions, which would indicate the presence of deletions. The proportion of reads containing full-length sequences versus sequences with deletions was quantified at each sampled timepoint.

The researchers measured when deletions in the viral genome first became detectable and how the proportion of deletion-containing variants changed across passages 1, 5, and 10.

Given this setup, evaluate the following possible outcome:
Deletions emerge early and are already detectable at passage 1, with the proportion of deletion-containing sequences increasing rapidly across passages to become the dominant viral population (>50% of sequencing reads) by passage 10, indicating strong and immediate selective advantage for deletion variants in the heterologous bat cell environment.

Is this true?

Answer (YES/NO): NO